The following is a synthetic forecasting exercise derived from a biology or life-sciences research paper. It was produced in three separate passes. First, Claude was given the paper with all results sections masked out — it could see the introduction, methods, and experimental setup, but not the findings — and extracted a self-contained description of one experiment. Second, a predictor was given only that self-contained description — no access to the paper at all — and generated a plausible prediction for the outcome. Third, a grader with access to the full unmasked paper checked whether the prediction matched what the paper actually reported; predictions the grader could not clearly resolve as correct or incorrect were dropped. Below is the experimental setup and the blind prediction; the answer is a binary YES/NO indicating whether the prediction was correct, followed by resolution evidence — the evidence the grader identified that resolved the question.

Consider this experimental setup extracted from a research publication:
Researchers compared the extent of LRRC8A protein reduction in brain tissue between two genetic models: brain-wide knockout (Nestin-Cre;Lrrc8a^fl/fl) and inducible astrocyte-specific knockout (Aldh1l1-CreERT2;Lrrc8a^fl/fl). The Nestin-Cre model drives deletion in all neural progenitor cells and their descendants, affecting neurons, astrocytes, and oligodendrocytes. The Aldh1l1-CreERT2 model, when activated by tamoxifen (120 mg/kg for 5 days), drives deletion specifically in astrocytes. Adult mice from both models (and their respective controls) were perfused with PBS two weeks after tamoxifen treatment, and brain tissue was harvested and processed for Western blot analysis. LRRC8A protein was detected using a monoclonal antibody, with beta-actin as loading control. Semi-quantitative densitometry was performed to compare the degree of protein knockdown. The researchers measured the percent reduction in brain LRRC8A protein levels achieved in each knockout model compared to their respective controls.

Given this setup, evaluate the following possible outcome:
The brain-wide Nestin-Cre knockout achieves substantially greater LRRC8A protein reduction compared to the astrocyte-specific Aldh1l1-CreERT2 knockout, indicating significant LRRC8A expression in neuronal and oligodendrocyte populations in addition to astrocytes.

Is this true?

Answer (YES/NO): YES